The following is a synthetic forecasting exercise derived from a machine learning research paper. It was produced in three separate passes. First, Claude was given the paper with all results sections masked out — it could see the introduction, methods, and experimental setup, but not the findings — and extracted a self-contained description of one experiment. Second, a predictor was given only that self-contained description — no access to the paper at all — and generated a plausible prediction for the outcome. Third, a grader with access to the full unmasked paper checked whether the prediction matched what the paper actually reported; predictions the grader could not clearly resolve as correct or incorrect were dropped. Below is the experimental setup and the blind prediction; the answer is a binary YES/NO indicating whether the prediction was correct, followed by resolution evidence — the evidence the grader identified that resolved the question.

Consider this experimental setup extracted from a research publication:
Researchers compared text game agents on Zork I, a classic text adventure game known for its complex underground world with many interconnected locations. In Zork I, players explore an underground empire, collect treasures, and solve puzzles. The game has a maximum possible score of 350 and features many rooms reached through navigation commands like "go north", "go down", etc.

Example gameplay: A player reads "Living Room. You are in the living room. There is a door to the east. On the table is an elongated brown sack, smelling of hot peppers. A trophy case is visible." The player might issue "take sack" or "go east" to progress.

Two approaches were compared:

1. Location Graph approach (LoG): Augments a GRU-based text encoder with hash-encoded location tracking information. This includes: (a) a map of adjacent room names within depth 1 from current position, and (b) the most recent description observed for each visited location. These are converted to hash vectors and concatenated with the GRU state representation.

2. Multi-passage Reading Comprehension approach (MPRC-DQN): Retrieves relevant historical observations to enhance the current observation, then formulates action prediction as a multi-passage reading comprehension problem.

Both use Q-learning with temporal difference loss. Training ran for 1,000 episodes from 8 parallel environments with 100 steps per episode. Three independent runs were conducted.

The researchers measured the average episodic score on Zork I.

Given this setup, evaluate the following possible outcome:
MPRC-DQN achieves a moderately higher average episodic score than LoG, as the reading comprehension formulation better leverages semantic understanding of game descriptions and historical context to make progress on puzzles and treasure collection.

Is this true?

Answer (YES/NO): NO